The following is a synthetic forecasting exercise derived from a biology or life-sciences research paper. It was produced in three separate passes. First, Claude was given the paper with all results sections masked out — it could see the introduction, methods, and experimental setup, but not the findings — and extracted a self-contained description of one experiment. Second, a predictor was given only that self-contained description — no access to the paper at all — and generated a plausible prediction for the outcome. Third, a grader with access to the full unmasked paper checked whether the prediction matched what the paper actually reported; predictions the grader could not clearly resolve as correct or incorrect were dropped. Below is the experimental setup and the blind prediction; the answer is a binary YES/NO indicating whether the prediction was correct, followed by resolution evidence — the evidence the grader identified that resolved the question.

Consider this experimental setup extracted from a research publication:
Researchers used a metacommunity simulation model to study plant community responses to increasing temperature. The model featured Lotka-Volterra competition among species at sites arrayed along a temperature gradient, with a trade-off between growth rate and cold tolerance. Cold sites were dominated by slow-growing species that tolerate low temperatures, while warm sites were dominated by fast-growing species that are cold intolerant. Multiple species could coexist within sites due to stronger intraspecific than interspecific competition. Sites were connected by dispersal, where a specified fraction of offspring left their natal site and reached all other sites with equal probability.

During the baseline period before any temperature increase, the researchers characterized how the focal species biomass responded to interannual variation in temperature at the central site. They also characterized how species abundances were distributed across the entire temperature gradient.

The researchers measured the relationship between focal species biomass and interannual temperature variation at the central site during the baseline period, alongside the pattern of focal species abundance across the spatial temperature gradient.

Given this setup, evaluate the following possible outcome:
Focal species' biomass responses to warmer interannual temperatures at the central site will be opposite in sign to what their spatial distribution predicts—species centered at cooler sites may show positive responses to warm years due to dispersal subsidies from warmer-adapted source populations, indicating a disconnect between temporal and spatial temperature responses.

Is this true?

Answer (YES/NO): NO